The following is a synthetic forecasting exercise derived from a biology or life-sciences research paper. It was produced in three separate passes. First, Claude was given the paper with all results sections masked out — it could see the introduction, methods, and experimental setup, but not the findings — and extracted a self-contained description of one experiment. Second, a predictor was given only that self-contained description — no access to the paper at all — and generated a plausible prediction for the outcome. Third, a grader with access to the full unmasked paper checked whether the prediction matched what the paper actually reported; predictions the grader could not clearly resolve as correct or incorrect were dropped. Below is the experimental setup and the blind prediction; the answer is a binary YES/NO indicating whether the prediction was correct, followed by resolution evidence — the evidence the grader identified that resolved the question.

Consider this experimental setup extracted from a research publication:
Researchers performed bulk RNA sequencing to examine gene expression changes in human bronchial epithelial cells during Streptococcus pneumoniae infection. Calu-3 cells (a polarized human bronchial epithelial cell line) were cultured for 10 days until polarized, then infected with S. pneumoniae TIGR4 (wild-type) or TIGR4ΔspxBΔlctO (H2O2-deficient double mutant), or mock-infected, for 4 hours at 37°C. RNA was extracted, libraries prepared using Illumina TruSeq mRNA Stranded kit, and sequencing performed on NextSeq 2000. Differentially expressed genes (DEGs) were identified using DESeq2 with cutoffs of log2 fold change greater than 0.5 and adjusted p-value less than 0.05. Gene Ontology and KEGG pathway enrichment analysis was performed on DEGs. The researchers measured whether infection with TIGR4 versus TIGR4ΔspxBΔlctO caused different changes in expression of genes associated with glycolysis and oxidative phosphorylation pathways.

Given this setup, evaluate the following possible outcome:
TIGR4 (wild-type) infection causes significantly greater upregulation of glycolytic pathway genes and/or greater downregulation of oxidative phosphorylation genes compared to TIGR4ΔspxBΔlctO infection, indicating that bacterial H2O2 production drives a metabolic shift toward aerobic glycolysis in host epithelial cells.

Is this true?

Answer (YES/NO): YES